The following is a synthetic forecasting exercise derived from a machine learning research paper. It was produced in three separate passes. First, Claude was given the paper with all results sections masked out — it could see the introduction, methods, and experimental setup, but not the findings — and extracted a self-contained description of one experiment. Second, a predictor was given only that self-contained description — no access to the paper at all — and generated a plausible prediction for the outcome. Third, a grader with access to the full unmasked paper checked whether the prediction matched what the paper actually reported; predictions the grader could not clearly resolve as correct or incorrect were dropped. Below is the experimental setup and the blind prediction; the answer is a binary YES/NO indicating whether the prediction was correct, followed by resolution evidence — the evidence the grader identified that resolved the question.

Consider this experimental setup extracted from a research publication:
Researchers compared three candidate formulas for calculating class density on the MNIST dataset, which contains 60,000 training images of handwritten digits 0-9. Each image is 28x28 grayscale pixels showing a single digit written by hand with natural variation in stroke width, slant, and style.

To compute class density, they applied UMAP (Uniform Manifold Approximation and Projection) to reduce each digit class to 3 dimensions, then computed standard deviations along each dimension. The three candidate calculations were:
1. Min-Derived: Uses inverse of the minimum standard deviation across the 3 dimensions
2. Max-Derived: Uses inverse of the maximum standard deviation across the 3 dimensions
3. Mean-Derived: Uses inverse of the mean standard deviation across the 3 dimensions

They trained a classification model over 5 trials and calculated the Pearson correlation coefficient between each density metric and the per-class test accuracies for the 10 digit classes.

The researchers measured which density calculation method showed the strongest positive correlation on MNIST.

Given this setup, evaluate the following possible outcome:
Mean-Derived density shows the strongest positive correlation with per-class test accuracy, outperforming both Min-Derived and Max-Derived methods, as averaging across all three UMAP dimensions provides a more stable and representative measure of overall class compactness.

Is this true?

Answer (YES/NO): NO